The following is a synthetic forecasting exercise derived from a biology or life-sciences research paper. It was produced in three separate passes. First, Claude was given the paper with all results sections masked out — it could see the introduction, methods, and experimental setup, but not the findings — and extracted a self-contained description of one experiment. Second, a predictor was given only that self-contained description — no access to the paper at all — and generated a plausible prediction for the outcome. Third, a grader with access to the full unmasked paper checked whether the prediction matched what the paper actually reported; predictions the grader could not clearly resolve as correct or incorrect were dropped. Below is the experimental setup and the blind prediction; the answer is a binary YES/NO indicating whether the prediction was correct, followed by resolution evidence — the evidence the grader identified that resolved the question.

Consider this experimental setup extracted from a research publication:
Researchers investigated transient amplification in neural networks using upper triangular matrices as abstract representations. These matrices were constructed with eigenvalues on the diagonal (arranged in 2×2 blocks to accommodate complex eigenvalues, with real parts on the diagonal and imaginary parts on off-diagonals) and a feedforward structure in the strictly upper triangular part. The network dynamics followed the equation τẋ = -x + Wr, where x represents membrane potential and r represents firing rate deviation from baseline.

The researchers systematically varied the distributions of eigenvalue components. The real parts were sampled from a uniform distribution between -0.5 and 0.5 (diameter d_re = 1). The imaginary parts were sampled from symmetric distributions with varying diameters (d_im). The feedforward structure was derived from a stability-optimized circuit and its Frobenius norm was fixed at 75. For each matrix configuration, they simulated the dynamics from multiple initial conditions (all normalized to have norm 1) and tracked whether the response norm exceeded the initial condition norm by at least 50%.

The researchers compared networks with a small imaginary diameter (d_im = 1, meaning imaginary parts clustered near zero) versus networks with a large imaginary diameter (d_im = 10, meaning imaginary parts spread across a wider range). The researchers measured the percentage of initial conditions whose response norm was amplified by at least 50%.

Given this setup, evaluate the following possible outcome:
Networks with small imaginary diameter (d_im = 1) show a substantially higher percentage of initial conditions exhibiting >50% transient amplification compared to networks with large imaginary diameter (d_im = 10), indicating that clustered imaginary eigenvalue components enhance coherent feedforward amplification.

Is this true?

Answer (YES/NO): YES